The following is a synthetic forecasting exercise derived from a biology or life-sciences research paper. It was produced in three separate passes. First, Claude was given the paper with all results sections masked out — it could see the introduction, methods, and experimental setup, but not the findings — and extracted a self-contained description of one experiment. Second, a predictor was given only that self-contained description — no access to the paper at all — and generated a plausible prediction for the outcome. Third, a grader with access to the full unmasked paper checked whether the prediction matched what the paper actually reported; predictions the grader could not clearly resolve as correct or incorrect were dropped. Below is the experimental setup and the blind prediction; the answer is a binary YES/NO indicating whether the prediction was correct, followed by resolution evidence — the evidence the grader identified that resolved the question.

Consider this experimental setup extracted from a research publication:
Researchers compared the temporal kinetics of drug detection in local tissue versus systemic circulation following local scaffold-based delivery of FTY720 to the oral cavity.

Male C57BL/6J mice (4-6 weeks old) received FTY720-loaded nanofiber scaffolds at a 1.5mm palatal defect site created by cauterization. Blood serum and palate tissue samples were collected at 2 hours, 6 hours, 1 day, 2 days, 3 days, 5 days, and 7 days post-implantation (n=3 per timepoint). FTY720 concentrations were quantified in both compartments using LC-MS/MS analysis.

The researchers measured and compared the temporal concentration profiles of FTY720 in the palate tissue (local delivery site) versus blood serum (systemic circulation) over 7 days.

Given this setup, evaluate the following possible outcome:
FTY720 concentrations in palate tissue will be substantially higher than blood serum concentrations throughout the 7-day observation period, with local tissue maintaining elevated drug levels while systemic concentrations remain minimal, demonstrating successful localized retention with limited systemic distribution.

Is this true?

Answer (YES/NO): YES